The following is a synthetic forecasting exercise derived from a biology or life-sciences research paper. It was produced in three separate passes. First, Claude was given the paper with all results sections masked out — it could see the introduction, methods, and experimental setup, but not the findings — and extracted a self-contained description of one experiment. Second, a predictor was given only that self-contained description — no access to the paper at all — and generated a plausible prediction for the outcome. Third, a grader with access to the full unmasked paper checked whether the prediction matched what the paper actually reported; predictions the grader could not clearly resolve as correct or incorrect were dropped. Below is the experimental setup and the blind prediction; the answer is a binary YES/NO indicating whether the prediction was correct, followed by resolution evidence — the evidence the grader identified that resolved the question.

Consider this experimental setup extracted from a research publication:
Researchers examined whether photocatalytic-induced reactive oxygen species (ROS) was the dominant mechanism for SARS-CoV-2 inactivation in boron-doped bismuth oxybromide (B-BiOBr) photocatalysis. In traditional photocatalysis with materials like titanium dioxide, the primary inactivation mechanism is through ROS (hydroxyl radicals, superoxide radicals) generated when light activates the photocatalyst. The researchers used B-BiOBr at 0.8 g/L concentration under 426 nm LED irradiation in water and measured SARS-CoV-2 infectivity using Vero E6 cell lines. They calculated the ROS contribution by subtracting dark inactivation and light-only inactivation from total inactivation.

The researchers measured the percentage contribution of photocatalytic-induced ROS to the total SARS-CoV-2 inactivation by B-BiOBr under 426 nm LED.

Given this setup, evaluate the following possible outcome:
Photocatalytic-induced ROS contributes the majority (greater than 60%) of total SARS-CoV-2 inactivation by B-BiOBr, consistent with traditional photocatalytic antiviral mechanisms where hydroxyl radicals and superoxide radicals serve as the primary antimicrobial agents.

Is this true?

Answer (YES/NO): NO